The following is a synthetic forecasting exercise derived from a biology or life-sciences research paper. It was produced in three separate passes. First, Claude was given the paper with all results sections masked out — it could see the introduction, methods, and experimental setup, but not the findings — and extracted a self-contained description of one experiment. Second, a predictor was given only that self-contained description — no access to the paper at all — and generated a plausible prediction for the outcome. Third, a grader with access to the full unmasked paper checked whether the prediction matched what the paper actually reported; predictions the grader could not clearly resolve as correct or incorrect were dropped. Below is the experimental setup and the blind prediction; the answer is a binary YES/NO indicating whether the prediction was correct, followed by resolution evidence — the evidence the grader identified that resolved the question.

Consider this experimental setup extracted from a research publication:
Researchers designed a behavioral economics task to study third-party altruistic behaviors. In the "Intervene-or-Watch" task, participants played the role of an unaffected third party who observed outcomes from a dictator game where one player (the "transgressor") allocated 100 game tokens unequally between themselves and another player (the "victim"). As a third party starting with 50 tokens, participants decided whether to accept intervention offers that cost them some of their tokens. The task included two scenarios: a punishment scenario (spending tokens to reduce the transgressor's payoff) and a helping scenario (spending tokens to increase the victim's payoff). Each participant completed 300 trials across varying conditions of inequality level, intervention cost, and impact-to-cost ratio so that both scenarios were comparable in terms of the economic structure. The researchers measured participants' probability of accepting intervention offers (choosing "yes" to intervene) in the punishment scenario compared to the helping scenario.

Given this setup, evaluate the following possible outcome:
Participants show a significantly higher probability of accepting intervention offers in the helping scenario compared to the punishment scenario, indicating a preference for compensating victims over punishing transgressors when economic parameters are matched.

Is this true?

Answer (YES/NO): YES